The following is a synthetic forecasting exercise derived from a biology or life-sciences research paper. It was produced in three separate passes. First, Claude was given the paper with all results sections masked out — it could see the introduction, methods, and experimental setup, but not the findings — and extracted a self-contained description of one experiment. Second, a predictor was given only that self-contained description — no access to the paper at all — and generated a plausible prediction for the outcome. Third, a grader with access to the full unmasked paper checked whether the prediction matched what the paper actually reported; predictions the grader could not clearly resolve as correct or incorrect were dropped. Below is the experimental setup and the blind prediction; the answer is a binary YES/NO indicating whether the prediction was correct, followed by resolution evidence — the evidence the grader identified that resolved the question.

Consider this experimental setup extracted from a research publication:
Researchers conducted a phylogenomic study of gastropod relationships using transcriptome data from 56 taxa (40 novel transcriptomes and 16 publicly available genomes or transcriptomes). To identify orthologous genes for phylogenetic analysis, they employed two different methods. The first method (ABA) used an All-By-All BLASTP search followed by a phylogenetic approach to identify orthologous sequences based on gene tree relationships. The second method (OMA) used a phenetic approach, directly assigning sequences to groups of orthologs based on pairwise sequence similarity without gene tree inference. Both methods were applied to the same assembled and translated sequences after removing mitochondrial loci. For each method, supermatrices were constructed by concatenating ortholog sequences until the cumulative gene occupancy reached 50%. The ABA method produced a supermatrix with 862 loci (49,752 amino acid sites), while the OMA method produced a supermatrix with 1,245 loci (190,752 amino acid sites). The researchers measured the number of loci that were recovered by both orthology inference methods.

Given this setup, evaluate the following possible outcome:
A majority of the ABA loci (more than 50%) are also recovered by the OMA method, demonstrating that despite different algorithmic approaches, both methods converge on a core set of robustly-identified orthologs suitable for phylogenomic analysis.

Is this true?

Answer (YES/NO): NO